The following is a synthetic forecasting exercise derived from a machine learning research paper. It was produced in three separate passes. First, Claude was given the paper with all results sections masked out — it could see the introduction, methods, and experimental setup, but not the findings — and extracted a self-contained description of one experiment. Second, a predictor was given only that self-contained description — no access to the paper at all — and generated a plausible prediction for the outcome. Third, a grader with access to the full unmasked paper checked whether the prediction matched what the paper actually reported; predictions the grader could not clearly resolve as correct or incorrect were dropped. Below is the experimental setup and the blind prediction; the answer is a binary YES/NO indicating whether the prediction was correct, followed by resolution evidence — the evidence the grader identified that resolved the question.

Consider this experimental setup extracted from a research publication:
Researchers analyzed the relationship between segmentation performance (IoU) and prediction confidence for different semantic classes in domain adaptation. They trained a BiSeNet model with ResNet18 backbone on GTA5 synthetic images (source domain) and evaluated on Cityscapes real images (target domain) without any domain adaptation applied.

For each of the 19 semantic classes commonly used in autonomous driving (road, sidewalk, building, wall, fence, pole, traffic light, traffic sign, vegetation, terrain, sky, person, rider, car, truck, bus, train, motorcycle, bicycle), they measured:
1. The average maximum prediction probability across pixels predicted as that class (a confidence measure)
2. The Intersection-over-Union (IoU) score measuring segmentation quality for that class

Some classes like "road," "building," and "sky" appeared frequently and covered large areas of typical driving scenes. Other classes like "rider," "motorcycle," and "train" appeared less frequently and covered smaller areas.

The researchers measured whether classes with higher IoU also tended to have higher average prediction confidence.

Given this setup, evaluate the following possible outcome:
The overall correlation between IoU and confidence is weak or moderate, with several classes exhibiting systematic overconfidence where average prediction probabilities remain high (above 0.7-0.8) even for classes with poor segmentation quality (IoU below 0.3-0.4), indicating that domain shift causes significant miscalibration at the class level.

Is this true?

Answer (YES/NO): NO